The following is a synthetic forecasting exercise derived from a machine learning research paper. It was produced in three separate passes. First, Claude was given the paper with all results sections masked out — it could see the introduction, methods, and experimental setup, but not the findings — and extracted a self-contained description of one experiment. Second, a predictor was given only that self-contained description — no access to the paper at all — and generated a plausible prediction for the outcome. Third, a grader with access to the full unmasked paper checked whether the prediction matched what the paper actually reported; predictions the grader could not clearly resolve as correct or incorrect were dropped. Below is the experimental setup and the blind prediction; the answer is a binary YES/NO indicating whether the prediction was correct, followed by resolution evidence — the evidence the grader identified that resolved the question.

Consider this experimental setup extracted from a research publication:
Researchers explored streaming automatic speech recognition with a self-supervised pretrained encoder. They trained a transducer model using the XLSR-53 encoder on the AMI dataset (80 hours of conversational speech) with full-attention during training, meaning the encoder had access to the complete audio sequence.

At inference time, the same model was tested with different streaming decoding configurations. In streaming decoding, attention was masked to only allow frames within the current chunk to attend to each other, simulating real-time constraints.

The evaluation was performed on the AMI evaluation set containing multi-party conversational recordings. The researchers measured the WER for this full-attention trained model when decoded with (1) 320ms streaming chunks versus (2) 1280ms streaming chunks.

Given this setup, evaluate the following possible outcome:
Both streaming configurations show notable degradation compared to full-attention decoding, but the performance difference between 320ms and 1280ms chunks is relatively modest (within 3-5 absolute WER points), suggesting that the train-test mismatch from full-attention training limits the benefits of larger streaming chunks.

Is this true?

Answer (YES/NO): NO